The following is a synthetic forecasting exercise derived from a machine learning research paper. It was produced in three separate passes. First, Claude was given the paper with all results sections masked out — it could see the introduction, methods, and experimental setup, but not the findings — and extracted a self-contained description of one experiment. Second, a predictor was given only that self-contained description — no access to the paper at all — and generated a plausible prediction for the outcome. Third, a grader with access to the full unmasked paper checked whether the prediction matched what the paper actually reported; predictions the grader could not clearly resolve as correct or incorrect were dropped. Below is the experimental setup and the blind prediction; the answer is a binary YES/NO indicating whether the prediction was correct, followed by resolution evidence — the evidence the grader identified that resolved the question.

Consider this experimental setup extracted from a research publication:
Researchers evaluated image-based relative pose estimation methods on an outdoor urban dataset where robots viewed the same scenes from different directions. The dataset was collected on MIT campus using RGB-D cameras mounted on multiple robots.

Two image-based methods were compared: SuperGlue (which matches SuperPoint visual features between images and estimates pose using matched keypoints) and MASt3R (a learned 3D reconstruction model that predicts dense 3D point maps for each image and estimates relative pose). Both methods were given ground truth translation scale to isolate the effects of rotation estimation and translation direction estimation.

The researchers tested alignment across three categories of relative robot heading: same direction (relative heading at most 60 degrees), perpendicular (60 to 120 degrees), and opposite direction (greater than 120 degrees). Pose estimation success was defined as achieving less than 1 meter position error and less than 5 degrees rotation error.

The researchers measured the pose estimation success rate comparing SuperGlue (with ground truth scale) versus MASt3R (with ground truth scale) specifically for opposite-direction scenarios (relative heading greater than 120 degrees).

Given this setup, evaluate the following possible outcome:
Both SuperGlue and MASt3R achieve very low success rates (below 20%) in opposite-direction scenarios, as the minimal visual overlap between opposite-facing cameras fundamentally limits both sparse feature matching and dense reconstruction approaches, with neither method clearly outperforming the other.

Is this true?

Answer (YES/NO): NO